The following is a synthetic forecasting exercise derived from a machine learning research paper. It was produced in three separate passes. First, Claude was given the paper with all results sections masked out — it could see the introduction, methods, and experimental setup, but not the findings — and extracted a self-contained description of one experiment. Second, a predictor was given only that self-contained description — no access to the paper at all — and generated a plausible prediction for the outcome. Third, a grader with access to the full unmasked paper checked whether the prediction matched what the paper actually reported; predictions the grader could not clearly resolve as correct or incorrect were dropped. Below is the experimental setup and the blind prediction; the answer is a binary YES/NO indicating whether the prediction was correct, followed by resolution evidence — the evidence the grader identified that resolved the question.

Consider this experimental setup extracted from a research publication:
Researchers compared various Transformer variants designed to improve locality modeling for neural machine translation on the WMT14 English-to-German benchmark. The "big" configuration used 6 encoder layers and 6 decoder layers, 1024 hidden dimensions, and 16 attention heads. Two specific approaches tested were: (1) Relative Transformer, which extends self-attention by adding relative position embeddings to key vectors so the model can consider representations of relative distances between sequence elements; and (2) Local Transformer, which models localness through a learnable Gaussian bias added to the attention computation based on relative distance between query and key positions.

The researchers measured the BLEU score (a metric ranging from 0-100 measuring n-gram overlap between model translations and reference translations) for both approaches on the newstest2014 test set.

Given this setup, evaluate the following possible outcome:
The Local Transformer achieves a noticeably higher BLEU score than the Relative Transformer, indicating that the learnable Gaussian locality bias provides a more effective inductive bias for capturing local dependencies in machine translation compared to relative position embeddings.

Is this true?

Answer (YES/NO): NO